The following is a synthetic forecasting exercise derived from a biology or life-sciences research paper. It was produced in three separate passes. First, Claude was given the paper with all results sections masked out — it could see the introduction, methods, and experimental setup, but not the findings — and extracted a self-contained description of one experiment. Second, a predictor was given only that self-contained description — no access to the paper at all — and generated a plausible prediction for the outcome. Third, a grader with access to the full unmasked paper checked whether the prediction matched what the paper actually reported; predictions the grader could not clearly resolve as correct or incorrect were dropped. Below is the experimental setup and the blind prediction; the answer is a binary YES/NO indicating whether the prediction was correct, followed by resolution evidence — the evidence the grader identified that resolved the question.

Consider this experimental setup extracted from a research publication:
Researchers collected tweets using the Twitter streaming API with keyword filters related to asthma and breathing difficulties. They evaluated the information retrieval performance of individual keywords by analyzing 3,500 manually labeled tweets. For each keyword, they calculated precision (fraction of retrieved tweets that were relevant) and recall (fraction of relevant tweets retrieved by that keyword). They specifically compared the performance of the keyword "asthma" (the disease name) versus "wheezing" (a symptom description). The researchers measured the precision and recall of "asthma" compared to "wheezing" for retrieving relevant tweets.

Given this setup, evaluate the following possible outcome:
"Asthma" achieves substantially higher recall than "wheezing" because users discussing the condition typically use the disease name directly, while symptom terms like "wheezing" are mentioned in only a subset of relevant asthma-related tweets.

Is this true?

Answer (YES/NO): YES